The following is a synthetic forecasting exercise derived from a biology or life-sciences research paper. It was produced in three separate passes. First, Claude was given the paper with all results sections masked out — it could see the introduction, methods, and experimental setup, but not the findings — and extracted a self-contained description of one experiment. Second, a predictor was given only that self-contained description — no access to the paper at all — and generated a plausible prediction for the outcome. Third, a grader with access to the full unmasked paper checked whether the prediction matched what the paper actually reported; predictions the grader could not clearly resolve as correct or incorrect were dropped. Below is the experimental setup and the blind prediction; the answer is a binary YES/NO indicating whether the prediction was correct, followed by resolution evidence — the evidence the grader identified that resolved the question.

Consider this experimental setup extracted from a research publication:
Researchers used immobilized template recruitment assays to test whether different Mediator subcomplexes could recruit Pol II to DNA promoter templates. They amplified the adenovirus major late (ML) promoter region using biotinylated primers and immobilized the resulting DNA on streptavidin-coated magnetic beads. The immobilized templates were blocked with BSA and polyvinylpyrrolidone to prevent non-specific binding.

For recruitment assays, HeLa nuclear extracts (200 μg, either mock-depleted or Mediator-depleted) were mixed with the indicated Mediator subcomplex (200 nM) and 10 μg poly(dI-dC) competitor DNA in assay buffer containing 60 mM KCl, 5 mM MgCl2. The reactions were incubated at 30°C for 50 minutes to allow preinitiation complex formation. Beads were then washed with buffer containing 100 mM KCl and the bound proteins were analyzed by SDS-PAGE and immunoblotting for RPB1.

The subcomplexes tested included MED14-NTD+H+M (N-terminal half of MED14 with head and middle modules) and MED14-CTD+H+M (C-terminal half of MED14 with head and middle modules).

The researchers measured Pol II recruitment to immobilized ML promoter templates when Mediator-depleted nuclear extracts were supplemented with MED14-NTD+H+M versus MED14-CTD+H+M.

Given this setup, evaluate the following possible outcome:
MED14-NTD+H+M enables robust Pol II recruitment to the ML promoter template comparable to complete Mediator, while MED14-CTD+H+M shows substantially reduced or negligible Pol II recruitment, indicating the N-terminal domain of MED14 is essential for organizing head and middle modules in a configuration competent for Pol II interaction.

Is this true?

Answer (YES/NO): YES